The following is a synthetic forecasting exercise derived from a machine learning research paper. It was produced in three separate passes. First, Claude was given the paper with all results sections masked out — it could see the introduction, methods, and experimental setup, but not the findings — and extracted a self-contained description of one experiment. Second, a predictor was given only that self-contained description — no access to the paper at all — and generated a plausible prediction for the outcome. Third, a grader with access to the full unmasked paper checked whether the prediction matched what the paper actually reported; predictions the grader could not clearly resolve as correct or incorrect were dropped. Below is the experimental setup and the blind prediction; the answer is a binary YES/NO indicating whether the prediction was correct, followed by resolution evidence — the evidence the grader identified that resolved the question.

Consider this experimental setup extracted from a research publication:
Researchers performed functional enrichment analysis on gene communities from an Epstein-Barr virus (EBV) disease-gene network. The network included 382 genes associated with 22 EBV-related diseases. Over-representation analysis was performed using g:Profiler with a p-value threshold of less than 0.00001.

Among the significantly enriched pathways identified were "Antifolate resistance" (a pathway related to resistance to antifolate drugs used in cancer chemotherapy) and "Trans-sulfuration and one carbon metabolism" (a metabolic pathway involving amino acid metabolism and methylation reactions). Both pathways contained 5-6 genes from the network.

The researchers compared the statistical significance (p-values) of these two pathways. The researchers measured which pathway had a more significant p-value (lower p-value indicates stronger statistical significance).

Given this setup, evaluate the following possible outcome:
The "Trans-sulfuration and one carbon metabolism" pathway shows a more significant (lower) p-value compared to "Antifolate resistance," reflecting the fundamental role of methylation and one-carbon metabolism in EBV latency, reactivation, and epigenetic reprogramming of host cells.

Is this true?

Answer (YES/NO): YES